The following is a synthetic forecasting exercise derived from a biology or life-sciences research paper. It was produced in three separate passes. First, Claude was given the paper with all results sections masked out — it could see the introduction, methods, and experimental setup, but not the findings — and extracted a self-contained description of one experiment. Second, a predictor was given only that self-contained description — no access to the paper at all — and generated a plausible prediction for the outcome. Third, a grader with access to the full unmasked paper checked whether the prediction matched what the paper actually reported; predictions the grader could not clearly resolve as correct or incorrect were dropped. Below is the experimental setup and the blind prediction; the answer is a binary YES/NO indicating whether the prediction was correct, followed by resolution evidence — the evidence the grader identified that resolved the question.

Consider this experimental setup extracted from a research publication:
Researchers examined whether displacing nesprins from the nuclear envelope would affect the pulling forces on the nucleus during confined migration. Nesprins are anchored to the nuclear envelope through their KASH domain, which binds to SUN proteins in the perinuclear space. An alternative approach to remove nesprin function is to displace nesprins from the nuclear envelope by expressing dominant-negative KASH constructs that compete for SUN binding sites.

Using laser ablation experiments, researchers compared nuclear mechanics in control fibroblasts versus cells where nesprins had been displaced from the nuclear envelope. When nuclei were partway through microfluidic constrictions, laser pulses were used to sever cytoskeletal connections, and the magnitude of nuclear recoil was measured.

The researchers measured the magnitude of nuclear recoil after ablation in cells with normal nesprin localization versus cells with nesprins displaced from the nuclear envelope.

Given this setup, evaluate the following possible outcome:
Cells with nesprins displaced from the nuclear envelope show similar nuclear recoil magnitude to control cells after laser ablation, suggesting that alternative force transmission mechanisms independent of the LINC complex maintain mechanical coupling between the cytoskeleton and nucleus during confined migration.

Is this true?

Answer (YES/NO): NO